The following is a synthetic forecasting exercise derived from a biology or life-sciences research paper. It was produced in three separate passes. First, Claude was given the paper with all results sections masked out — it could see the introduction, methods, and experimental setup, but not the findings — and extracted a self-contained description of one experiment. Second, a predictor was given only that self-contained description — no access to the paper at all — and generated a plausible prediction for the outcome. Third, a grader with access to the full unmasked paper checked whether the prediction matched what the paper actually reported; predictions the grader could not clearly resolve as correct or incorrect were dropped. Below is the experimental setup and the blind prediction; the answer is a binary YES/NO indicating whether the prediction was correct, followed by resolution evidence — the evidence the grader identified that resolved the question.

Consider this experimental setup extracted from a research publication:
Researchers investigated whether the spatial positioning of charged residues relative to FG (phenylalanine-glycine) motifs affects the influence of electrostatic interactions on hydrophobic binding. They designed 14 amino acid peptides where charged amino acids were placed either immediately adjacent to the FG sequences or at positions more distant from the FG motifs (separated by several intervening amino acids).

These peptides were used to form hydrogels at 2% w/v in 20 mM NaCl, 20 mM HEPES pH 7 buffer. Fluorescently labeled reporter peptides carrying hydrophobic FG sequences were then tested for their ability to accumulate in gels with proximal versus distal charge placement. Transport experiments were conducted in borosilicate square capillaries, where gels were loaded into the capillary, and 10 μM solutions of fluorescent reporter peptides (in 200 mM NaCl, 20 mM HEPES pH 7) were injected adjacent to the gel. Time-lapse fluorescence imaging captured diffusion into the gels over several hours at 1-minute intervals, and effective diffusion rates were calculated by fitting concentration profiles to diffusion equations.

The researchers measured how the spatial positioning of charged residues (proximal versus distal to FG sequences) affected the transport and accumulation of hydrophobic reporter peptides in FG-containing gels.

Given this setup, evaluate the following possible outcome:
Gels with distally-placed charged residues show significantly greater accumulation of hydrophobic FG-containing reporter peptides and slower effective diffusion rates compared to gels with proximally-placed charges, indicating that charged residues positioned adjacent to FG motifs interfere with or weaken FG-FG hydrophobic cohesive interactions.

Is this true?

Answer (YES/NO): NO